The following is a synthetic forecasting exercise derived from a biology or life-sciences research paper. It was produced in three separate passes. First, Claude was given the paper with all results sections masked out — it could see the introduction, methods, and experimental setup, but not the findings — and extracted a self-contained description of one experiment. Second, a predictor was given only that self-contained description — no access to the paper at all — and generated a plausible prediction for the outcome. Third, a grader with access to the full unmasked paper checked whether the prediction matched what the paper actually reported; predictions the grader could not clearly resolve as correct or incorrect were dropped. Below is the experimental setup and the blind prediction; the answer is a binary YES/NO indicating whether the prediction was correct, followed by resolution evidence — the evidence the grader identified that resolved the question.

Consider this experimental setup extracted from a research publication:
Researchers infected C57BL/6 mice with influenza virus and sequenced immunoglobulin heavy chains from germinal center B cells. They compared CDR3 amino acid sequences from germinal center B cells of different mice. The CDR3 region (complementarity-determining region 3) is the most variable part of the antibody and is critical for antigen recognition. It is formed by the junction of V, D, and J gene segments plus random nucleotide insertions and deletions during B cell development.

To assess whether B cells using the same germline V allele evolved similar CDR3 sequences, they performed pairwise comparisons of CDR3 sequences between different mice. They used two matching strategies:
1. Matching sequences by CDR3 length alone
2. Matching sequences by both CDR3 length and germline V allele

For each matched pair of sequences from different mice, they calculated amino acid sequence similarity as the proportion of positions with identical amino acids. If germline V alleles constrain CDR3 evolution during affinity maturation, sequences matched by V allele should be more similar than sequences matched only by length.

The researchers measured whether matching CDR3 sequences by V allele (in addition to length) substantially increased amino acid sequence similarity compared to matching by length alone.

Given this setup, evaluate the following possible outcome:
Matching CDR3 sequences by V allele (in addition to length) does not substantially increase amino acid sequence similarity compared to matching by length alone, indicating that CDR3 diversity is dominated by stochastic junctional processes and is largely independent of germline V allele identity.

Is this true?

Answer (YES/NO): YES